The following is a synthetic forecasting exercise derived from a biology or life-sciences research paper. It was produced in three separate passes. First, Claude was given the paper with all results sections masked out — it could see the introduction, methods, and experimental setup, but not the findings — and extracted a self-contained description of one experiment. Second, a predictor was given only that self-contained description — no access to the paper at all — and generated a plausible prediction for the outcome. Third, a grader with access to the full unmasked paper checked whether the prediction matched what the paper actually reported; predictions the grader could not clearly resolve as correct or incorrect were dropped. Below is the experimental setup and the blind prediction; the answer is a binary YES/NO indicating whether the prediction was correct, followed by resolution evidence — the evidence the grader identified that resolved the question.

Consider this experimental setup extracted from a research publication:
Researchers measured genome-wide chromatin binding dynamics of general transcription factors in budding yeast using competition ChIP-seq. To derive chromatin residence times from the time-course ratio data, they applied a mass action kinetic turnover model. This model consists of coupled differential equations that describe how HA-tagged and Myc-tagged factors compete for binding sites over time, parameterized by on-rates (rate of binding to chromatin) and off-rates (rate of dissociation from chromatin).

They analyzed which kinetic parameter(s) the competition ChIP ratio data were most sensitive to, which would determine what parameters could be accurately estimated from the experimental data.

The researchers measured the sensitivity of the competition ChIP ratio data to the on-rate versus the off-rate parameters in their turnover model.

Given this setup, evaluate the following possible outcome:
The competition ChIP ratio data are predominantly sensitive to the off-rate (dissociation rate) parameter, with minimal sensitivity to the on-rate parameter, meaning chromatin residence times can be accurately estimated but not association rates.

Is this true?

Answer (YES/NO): YES